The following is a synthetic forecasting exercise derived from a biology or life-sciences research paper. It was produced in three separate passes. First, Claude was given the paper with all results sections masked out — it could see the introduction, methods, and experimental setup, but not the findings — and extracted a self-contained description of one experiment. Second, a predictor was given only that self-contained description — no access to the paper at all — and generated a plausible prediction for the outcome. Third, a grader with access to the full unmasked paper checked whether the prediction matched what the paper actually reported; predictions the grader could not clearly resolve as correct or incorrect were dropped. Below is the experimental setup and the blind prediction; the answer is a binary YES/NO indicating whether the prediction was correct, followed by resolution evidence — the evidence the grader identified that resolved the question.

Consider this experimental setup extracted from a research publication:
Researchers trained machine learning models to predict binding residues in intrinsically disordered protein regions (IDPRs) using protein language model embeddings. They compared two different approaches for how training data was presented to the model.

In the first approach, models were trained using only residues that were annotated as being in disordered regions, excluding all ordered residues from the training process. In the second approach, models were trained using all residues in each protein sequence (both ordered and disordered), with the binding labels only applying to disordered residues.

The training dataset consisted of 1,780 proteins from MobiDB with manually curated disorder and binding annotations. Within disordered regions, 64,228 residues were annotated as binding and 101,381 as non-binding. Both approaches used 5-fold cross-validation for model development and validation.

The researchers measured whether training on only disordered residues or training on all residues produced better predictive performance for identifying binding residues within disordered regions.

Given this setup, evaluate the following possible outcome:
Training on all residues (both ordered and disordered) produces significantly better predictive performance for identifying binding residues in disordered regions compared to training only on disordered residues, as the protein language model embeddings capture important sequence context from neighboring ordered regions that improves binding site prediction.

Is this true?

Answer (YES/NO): NO